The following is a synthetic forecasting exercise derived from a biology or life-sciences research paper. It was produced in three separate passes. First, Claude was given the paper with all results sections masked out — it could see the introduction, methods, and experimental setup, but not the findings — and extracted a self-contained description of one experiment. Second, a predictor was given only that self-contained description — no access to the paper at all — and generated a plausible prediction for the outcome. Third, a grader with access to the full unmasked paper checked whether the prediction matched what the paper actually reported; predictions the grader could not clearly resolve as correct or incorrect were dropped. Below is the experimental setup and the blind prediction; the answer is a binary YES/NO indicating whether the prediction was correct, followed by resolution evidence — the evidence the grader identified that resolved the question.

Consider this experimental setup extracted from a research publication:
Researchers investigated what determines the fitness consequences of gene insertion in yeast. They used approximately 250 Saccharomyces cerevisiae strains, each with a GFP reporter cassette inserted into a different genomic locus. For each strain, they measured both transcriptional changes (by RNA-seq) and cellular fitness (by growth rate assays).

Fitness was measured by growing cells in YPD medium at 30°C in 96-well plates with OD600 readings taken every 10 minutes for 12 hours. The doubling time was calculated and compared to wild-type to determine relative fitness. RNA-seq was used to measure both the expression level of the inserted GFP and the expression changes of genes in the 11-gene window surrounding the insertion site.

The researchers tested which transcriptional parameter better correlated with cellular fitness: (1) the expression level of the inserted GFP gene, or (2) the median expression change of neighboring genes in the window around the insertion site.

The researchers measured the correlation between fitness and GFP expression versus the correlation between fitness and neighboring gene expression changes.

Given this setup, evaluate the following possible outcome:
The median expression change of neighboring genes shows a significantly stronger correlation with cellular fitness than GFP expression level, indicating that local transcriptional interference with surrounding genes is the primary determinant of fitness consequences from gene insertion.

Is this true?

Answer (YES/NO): YES